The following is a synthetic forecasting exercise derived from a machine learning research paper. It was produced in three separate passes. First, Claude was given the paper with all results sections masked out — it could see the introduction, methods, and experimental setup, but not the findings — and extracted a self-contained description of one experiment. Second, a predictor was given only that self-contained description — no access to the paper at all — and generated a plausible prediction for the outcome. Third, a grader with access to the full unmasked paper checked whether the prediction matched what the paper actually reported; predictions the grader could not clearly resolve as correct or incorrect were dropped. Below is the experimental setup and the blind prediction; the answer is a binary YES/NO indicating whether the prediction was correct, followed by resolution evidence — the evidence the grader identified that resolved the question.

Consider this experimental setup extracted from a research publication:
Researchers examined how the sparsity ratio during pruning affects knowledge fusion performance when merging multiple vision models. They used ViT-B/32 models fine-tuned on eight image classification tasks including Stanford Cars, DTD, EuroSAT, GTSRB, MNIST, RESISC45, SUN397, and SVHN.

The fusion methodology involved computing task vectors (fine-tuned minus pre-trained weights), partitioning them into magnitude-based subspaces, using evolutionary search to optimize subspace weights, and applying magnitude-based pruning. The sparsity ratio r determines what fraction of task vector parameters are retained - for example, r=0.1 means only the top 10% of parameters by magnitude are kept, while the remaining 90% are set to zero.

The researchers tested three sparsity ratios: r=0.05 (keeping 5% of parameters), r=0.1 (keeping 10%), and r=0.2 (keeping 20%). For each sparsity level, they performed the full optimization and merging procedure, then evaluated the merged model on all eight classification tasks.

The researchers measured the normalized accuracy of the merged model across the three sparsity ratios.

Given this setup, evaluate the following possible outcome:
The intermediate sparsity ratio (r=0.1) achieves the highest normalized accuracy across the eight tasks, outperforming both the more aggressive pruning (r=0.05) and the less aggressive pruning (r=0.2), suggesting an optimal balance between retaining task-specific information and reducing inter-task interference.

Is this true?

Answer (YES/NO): YES